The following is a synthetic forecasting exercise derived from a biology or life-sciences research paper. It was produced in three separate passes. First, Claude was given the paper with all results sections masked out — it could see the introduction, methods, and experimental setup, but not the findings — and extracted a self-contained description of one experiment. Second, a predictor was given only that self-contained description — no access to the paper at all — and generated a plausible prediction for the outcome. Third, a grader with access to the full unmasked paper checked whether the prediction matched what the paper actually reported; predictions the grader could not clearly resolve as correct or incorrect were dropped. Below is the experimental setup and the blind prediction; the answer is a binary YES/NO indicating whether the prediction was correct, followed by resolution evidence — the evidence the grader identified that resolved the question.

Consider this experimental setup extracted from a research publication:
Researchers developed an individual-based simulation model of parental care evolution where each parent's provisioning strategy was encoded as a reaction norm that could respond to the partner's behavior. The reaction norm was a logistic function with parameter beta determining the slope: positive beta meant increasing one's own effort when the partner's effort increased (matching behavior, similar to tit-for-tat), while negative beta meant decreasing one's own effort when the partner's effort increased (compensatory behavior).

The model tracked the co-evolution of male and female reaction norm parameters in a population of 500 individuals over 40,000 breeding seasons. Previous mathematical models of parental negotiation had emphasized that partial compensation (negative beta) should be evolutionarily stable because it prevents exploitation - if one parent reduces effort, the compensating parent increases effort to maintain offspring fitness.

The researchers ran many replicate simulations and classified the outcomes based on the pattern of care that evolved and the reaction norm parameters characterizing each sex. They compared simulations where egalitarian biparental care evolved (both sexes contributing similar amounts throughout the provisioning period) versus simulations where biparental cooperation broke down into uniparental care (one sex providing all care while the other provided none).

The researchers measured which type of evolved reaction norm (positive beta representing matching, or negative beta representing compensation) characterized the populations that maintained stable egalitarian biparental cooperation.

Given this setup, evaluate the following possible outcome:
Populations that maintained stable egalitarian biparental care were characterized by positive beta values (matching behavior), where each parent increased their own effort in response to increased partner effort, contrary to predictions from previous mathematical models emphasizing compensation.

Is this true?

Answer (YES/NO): YES